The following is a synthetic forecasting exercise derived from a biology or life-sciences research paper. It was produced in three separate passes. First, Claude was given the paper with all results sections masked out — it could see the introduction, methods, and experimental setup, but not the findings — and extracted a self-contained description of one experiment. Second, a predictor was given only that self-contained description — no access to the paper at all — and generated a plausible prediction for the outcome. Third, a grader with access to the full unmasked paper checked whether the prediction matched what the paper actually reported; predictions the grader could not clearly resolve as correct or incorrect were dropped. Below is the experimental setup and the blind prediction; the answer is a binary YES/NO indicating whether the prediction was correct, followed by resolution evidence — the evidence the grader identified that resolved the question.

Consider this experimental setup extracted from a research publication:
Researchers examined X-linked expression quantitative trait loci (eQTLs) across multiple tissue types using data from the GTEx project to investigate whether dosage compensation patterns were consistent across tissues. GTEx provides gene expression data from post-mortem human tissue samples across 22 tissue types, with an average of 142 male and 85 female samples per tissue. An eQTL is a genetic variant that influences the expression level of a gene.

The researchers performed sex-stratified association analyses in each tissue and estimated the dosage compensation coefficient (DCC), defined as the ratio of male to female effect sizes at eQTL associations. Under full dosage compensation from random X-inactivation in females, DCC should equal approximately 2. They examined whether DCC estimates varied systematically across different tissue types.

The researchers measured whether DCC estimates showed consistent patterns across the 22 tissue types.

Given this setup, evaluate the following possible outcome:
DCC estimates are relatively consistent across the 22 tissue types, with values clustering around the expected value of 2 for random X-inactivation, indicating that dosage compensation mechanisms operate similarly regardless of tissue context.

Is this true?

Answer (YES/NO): YES